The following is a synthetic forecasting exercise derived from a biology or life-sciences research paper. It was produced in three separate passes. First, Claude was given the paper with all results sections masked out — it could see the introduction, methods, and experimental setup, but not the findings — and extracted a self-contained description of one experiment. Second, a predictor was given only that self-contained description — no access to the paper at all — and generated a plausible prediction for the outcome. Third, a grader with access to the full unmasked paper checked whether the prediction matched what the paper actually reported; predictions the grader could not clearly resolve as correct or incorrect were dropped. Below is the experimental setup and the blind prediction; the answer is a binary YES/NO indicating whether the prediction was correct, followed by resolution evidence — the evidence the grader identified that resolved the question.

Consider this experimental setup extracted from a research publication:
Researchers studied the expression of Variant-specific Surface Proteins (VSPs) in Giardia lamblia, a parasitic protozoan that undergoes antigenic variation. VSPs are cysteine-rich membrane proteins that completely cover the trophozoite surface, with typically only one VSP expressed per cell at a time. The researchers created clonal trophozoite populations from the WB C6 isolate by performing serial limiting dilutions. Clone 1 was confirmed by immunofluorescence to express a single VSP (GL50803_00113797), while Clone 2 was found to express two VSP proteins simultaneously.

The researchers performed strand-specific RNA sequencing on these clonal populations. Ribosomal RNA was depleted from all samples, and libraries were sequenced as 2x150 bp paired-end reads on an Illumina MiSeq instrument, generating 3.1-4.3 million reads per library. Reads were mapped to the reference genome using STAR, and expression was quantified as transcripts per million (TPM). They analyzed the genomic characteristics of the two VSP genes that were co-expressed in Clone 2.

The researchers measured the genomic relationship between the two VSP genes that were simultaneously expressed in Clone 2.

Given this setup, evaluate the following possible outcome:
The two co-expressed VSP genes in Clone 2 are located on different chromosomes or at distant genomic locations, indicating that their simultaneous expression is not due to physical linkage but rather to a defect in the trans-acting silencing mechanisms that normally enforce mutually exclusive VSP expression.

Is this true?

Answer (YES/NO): NO